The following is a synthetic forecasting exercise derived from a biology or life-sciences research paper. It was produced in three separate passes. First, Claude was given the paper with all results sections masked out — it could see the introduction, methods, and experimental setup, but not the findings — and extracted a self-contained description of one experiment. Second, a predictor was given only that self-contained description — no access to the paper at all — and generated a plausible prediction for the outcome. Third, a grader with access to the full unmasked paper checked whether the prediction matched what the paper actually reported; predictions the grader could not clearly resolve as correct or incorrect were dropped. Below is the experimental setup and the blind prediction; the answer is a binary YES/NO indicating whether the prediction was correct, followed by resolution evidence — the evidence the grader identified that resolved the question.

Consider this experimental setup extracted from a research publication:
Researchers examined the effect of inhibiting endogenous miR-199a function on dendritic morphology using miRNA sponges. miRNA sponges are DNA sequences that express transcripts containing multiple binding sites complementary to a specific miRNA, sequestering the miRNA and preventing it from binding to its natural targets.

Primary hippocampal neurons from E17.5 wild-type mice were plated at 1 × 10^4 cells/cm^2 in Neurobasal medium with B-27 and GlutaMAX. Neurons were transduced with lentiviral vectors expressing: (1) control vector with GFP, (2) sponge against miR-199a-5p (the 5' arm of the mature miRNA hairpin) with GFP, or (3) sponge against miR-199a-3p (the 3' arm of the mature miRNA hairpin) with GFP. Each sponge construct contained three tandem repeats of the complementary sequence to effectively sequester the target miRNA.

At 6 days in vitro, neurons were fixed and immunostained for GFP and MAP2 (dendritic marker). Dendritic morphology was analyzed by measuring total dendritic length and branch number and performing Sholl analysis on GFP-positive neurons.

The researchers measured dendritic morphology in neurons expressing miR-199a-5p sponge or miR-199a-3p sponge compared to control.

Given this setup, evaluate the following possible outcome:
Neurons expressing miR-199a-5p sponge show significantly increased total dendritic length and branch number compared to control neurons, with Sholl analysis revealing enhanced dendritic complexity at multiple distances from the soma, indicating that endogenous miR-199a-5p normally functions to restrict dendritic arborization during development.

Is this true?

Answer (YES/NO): NO